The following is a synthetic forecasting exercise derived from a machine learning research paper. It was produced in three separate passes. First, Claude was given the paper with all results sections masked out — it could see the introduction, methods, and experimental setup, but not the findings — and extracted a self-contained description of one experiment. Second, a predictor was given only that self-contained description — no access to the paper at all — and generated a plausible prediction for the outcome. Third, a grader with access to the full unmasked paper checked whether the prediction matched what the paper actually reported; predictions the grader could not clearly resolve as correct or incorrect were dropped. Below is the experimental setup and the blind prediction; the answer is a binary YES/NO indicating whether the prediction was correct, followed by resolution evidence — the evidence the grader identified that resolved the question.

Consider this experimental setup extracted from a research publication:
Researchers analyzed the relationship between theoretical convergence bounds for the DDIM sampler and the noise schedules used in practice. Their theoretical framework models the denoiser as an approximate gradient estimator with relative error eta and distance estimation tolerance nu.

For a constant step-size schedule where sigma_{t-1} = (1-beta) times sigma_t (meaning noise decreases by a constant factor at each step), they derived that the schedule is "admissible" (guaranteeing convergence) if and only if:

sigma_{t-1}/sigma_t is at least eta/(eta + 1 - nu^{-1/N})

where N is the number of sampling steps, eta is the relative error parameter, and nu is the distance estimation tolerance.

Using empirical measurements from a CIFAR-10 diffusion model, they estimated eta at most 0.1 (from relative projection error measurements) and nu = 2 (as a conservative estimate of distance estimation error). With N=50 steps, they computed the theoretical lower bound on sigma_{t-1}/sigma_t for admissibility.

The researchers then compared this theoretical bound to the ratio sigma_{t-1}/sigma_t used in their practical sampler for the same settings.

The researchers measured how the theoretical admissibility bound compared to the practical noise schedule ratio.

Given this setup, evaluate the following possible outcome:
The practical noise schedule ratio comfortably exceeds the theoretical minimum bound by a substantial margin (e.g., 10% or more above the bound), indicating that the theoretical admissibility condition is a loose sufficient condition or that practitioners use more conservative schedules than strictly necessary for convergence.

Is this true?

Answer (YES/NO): NO